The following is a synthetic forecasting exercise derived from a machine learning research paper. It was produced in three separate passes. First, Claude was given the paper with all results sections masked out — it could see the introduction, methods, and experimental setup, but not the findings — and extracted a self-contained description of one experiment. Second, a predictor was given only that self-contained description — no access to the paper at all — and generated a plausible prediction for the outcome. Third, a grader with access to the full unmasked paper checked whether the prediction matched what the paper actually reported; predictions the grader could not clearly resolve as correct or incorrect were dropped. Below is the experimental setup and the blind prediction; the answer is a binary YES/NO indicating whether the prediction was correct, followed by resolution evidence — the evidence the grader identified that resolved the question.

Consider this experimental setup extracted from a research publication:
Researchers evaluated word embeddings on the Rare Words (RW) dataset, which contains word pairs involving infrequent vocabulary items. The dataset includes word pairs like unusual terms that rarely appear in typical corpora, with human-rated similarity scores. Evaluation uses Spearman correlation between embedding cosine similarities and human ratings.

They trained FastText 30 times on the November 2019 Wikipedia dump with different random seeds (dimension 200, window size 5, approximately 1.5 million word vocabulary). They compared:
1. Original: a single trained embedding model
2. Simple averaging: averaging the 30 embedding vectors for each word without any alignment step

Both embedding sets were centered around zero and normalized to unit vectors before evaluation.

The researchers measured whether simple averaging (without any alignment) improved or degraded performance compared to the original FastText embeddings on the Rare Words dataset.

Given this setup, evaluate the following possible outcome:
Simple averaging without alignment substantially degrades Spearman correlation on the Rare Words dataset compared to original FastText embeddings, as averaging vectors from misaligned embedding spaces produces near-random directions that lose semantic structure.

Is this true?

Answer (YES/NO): NO